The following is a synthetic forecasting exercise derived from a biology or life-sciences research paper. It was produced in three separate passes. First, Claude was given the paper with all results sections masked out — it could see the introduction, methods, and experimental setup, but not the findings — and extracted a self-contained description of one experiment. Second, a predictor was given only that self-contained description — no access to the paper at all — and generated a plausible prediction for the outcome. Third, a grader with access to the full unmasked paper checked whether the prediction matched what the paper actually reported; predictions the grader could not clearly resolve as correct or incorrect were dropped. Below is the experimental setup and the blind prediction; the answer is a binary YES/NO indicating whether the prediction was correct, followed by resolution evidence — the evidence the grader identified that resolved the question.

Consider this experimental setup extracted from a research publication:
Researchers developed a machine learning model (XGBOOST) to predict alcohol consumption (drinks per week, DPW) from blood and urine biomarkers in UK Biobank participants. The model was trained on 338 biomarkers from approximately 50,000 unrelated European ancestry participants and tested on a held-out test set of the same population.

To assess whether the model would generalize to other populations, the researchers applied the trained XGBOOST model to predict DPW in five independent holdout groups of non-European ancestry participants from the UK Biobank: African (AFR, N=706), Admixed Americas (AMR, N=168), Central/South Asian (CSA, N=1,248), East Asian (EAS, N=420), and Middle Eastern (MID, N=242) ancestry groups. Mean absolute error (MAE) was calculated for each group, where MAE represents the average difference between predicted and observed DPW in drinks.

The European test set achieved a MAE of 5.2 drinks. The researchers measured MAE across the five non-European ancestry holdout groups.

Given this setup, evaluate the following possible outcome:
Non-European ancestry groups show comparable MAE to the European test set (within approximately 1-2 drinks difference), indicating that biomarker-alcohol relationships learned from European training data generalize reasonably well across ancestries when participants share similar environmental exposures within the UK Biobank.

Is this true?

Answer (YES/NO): YES